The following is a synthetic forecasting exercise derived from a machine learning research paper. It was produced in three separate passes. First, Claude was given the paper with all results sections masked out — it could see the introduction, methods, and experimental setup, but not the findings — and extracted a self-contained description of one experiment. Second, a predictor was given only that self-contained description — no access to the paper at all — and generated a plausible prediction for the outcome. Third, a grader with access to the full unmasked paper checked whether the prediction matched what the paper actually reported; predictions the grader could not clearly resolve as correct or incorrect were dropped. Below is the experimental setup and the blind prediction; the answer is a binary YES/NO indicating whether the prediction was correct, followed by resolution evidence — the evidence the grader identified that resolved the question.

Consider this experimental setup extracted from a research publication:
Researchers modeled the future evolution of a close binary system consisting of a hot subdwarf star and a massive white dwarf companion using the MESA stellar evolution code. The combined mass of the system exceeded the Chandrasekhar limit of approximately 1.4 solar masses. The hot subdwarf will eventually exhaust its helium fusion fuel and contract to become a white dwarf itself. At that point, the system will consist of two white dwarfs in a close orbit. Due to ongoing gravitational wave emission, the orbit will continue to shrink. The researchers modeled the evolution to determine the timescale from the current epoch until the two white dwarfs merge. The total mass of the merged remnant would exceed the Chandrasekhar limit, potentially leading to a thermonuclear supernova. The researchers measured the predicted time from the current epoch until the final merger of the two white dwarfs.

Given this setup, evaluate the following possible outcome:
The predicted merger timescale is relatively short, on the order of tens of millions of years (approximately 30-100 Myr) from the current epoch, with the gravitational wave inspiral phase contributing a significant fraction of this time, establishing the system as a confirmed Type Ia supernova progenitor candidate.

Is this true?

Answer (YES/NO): YES